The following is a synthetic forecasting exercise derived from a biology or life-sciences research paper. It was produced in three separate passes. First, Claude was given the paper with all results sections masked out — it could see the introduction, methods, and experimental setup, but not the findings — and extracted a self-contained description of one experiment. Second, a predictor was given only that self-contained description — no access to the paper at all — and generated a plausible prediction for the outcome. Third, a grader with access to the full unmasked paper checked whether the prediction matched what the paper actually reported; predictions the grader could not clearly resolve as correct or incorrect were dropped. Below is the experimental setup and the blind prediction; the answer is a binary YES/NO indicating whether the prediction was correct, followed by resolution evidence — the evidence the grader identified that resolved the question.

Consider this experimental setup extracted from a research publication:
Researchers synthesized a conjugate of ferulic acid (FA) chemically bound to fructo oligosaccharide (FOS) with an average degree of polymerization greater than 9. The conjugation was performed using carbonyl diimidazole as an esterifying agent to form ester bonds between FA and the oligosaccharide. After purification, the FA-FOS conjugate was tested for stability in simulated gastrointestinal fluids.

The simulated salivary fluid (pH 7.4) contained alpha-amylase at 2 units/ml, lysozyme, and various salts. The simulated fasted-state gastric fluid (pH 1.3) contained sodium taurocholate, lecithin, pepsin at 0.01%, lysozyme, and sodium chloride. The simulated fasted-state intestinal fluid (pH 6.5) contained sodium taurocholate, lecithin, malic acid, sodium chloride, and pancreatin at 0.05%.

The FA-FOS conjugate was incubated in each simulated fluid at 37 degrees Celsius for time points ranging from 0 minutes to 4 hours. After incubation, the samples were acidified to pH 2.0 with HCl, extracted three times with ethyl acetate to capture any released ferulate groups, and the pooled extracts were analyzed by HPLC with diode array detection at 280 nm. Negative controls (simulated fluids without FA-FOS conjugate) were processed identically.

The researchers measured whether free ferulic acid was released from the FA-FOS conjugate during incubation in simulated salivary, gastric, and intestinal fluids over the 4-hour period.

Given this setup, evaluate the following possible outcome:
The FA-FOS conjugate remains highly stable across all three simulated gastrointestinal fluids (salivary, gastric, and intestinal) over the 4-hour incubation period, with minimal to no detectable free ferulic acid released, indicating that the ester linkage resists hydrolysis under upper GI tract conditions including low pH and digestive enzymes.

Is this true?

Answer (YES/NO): YES